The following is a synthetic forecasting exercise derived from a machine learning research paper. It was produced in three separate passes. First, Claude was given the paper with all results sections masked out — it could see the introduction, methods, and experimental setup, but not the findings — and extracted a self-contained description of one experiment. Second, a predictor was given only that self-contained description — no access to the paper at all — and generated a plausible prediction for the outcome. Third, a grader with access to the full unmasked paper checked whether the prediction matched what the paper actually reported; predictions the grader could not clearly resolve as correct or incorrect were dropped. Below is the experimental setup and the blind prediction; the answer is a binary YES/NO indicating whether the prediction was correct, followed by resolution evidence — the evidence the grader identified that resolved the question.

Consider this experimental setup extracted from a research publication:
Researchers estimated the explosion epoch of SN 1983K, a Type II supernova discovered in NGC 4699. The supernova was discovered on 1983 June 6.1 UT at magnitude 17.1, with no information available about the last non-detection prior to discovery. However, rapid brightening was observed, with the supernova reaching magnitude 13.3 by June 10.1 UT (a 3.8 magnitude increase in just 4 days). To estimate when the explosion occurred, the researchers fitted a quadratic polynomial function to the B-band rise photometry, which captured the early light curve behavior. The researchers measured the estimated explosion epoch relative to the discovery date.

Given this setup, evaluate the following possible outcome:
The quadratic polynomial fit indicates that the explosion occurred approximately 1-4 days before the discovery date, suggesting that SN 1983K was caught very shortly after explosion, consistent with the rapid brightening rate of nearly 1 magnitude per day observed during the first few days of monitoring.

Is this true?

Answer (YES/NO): NO